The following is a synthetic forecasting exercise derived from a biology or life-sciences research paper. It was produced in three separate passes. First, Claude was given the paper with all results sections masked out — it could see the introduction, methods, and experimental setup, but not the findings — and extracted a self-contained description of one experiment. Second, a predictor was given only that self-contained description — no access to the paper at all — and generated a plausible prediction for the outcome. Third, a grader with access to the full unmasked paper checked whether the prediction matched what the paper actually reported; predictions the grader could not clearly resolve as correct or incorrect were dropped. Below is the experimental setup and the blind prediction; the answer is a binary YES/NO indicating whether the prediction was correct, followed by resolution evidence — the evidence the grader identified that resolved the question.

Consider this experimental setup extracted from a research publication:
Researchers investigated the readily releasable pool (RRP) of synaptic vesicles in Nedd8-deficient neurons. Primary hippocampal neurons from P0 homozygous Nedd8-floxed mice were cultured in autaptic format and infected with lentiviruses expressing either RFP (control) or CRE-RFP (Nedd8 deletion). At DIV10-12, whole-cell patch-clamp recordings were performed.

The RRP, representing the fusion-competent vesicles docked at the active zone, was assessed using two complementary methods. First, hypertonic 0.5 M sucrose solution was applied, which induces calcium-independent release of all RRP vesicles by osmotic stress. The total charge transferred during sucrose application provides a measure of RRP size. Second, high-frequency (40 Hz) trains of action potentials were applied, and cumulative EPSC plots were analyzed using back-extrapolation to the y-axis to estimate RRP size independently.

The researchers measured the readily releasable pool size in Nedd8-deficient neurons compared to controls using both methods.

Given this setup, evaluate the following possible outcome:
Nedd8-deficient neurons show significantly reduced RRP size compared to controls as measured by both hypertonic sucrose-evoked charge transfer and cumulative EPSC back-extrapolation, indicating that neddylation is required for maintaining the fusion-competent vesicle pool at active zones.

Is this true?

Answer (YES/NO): YES